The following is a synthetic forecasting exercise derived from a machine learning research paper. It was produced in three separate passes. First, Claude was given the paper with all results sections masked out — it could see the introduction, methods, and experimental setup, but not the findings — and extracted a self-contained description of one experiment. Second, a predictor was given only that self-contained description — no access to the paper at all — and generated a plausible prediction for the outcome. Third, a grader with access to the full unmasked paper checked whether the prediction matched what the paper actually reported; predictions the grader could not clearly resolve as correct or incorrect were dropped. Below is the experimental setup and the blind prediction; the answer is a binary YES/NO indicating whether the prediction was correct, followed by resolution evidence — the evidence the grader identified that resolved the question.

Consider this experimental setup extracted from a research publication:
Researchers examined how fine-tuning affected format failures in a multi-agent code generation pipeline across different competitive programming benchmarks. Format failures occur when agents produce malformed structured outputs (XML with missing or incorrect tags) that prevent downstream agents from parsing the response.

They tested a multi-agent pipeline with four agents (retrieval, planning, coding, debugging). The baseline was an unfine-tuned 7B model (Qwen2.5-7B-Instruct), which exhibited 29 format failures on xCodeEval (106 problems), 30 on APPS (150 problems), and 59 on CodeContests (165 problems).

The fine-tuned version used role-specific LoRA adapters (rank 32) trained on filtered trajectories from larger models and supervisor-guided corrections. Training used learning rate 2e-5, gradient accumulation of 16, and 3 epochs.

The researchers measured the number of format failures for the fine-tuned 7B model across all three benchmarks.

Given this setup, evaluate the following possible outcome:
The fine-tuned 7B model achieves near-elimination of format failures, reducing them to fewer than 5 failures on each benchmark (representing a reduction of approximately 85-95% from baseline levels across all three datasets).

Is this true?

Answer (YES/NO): NO